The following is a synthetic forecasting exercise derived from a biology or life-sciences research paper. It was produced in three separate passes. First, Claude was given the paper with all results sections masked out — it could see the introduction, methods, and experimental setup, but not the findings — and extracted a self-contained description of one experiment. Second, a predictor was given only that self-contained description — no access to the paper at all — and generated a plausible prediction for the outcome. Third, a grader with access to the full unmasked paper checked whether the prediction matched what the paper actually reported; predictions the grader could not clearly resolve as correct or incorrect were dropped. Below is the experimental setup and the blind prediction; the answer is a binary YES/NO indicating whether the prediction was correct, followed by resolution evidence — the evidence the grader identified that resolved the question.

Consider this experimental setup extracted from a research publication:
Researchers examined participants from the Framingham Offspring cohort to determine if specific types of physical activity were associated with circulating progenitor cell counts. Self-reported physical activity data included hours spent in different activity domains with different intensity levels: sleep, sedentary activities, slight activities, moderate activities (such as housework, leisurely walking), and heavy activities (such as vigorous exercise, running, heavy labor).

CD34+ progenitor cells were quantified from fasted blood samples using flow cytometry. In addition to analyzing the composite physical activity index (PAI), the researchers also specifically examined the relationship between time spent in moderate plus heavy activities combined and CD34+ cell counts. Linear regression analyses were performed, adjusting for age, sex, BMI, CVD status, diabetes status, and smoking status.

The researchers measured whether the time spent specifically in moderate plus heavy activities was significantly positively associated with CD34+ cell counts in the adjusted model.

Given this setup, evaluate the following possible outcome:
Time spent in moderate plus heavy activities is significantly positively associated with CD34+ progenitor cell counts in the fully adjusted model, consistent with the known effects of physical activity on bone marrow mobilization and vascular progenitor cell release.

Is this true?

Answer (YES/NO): NO